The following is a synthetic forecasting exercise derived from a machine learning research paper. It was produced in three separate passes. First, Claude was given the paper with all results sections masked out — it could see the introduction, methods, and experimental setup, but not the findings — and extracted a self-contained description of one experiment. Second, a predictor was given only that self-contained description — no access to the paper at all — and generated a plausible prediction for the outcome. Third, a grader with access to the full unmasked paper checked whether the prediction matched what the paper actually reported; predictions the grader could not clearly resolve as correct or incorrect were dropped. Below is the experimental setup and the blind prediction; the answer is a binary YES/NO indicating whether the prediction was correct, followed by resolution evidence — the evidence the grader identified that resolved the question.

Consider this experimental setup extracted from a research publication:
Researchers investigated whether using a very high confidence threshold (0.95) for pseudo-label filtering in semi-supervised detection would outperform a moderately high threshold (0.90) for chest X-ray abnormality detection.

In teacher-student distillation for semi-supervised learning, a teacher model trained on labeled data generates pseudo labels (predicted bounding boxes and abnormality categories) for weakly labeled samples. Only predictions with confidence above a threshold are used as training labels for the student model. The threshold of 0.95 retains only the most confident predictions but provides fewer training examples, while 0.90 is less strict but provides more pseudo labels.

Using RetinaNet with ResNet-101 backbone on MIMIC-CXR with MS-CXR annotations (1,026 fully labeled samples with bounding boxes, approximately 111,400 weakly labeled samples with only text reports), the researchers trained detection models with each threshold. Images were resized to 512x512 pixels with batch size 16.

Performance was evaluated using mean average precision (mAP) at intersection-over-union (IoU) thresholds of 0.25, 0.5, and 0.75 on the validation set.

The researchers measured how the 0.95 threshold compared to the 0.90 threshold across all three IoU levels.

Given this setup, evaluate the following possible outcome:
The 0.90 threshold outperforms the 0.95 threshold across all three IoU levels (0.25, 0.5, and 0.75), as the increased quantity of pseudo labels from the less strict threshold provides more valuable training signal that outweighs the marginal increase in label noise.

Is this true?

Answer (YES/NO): YES